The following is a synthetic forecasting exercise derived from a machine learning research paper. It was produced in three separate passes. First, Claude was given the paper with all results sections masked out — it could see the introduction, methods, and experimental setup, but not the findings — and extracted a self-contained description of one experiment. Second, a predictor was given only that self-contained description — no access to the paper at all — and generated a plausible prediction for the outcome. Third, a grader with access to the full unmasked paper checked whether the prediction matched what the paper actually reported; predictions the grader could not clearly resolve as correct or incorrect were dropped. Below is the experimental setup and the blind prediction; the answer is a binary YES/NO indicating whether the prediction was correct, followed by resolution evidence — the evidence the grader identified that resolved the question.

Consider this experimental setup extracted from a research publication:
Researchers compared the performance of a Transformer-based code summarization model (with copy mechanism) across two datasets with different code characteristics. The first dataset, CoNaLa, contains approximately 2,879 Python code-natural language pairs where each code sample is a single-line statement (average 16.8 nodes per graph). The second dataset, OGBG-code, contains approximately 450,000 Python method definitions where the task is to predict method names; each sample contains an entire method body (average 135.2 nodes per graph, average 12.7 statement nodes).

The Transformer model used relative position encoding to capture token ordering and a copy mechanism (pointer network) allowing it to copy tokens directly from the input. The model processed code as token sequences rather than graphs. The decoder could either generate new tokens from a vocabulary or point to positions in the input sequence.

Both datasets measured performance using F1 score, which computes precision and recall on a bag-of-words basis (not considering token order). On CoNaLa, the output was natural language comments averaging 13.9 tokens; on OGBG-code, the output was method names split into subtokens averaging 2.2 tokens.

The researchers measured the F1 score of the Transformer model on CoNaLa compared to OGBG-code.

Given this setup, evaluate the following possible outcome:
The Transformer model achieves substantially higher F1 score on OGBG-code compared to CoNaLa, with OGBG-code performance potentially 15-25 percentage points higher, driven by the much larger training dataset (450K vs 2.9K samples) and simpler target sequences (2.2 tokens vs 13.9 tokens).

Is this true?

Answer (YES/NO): NO